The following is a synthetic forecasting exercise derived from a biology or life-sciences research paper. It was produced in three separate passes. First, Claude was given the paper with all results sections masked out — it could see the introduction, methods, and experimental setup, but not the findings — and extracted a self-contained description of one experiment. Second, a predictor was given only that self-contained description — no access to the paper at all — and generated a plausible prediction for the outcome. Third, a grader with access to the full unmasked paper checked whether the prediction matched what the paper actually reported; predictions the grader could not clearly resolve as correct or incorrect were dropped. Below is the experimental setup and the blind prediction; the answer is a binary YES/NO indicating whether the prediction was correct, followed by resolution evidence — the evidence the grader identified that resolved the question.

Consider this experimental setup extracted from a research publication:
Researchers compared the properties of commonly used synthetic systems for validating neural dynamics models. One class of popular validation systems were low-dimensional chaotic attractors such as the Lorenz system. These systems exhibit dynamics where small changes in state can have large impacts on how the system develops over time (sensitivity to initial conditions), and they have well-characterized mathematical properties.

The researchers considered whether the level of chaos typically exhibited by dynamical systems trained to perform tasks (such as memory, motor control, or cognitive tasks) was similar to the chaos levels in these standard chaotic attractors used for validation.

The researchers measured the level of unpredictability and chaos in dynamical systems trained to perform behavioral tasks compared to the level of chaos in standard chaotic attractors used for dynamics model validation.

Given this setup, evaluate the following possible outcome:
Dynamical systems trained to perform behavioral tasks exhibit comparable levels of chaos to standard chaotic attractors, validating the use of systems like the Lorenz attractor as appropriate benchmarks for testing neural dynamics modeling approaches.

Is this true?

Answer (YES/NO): NO